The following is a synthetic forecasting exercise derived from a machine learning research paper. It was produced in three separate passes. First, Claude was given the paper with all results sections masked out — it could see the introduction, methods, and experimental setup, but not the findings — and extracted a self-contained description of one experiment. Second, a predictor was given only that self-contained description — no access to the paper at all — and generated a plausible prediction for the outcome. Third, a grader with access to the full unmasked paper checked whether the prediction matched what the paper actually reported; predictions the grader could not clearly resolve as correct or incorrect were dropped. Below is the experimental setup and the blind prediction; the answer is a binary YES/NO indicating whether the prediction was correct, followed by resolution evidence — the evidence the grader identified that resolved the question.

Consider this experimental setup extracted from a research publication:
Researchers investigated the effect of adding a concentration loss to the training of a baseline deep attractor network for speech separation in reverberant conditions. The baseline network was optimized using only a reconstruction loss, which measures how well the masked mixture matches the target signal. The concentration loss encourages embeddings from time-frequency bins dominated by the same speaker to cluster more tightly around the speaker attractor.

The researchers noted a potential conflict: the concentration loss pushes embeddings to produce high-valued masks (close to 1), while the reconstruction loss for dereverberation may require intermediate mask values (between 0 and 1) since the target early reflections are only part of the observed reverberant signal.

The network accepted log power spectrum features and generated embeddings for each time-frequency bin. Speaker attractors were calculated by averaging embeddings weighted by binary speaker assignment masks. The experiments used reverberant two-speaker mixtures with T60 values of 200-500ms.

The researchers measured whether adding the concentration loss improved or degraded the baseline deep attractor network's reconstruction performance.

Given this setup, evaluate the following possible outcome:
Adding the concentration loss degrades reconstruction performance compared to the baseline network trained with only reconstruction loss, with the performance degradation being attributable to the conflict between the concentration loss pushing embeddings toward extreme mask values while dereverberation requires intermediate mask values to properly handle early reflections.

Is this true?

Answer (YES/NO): YES